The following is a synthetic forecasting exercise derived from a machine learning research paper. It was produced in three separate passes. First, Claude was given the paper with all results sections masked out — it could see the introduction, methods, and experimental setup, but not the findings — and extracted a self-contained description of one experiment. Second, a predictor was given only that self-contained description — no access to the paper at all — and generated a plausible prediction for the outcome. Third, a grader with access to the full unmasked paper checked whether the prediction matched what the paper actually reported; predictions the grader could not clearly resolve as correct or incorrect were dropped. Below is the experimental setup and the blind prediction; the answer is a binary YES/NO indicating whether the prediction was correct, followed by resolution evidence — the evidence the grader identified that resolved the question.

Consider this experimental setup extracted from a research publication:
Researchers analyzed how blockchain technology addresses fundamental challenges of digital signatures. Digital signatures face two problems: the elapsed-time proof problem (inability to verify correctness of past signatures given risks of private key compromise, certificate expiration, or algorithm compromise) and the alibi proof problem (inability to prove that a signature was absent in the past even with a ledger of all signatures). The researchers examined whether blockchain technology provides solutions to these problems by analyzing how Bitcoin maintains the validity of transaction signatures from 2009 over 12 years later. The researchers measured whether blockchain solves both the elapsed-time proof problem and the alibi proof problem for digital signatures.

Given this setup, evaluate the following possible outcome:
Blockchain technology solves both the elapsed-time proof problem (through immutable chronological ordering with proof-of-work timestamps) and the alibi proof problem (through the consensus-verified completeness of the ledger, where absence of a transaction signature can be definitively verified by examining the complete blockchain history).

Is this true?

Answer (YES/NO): YES